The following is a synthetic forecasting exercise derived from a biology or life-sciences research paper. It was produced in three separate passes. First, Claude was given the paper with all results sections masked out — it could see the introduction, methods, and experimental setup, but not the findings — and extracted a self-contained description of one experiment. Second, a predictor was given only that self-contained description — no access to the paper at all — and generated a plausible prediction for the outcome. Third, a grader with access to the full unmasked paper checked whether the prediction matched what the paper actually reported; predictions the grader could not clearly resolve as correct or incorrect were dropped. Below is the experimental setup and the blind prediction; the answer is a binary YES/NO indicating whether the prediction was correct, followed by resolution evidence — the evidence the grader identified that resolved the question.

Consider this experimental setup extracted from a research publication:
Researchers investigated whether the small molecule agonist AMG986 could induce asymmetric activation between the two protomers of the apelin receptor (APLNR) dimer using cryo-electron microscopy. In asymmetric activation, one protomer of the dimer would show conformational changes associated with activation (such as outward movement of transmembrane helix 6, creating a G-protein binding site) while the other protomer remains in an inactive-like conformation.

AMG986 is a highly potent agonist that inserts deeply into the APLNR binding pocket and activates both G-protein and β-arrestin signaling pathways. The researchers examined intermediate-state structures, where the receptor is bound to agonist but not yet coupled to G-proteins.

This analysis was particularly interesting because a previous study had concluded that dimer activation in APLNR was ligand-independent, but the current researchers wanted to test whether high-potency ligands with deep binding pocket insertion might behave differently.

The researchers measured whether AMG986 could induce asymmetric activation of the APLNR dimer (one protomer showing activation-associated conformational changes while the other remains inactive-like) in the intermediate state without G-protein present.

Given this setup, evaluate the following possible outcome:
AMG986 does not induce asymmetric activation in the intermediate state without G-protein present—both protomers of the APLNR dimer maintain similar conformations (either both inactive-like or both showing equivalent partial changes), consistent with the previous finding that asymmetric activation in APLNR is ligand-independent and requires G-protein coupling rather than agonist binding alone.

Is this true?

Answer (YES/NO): NO